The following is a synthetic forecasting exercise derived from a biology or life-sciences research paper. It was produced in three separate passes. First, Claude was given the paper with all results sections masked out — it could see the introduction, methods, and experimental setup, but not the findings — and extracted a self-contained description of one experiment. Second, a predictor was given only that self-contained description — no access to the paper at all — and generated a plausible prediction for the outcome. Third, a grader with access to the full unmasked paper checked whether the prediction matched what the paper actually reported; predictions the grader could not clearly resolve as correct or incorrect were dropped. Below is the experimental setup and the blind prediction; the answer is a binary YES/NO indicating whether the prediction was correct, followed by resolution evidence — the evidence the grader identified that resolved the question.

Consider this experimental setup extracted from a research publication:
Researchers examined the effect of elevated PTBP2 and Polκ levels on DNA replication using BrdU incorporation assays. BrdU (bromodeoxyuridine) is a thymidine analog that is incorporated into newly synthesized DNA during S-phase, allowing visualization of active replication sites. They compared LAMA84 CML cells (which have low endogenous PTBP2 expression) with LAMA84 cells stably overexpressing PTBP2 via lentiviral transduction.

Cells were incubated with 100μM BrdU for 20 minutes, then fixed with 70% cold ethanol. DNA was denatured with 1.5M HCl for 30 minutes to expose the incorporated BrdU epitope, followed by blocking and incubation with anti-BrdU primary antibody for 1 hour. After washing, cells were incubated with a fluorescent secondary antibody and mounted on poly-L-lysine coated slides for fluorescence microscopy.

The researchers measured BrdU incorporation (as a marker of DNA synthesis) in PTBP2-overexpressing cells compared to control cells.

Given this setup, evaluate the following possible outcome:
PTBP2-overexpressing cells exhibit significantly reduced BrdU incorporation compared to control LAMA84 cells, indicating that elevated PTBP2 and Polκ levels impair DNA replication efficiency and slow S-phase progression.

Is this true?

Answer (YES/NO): NO